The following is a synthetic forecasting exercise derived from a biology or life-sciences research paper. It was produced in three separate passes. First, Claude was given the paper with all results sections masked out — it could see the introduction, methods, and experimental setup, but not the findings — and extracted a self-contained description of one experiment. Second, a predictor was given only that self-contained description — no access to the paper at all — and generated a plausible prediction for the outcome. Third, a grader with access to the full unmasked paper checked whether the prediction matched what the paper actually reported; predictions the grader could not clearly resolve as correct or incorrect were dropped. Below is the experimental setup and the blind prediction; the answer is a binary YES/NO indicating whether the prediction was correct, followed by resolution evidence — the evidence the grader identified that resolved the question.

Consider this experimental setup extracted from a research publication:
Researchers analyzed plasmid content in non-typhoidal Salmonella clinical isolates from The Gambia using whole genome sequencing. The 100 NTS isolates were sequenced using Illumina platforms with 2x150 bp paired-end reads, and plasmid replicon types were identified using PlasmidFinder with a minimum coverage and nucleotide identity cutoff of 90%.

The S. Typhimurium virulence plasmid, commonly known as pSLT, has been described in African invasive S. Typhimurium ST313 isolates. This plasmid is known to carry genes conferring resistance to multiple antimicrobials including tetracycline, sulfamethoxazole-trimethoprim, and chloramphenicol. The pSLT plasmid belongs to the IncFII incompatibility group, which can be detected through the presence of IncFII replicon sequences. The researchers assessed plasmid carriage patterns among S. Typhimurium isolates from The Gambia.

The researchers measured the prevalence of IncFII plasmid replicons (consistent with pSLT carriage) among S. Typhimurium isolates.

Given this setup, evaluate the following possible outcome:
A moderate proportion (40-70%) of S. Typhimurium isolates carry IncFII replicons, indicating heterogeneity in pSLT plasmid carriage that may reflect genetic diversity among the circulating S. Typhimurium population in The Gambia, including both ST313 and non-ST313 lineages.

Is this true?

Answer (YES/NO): NO